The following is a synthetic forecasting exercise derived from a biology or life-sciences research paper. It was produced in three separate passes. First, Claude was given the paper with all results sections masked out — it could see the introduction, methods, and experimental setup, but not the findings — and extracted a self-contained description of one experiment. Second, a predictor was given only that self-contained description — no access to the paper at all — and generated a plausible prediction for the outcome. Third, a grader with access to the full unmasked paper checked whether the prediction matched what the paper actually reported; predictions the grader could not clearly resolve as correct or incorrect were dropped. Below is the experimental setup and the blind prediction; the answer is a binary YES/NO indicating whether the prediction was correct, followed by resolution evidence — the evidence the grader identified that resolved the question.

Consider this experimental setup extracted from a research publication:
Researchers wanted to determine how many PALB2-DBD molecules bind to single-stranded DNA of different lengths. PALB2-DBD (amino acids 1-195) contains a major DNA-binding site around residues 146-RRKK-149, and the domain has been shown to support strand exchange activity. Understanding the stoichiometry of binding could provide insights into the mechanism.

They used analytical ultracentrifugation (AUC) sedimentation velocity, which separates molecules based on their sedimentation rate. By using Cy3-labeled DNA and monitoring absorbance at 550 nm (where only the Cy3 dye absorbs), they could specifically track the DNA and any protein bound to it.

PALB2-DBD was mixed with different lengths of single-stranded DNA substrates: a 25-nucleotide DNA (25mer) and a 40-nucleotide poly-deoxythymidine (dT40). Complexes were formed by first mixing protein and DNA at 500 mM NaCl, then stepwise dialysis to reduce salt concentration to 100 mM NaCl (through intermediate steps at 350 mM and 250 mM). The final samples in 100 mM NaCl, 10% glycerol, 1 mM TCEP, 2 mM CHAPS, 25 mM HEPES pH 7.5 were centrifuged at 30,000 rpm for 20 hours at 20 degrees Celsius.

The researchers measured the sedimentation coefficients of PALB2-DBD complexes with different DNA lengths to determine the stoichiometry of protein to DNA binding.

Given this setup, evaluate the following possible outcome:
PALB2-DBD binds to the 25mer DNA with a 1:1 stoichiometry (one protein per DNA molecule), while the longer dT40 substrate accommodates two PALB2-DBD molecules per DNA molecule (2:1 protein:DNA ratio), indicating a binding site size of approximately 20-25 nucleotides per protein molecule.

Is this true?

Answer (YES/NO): NO